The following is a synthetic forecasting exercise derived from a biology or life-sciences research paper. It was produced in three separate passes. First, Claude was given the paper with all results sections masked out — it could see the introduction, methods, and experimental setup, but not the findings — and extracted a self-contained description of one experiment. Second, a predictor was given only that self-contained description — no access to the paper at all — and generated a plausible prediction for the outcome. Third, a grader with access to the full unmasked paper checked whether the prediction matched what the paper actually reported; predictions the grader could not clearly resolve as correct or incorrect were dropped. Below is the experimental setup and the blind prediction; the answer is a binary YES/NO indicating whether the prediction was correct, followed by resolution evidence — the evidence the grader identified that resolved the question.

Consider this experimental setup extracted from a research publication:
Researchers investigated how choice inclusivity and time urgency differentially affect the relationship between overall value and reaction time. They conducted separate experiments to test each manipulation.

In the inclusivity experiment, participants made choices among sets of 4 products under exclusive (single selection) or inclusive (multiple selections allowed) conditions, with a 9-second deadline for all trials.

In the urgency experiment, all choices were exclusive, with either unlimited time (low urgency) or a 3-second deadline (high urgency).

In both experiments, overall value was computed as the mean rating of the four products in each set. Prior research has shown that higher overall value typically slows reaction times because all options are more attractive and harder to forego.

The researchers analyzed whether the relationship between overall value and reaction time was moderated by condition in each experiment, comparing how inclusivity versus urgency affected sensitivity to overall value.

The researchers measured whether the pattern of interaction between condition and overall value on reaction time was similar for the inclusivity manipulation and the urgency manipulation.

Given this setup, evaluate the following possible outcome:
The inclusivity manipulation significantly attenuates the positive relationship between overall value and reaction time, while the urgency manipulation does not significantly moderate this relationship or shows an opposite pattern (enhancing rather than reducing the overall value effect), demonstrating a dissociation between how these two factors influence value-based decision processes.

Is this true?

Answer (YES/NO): NO